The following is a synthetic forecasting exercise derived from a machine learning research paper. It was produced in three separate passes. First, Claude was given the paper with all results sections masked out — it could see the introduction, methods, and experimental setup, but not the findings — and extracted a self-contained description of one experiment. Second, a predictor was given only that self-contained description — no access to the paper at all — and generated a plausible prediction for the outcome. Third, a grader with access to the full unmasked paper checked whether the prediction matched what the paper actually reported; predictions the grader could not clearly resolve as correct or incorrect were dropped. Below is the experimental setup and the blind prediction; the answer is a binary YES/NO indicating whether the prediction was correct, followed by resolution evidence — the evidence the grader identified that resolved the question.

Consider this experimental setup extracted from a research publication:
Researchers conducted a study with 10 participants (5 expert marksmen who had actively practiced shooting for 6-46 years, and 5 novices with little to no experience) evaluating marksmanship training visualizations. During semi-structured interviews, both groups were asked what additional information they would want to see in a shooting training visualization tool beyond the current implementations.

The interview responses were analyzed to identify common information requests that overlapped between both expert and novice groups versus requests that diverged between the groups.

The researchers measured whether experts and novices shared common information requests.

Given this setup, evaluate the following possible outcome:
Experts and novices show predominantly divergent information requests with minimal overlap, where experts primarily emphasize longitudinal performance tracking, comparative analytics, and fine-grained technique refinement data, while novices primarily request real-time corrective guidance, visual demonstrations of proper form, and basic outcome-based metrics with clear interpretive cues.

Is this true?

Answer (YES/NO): NO